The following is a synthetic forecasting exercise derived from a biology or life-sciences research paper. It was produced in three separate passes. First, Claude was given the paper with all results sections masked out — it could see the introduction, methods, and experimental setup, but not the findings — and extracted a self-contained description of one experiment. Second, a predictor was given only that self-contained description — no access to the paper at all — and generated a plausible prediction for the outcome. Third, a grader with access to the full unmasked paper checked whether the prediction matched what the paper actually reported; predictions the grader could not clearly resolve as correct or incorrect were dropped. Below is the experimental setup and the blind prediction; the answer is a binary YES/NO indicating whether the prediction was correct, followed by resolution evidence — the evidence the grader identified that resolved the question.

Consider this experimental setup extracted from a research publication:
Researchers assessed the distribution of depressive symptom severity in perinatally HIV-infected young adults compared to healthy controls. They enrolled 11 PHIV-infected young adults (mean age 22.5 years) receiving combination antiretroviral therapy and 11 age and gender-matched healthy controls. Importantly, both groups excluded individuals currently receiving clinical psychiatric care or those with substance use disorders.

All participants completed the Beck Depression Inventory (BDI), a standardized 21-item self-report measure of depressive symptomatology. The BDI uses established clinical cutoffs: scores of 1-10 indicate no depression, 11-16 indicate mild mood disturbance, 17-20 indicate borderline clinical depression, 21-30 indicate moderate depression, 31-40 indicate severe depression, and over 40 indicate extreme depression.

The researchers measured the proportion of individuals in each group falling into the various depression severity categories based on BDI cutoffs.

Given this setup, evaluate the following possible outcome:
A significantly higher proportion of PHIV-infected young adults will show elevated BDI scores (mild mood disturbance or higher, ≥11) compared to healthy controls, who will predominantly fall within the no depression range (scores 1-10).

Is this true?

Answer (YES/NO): YES